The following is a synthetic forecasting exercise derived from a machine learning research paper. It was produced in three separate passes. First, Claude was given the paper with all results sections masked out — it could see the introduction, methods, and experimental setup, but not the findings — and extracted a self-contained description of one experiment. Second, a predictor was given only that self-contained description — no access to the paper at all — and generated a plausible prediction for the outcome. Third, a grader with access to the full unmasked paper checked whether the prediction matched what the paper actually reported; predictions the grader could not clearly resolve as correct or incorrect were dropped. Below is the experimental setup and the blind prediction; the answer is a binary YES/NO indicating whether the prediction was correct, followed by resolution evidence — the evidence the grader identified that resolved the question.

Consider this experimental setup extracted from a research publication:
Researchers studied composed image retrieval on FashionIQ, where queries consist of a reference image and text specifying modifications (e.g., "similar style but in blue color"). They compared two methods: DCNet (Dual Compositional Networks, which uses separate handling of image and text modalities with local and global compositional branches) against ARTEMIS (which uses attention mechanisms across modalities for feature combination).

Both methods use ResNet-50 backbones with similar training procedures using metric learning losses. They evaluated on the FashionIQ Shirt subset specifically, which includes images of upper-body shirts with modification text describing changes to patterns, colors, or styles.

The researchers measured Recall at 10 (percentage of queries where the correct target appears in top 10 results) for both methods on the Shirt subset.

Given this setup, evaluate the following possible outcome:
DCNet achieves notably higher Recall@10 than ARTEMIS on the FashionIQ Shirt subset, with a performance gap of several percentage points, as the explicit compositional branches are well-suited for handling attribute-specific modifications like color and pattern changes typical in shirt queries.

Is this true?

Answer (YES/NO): NO